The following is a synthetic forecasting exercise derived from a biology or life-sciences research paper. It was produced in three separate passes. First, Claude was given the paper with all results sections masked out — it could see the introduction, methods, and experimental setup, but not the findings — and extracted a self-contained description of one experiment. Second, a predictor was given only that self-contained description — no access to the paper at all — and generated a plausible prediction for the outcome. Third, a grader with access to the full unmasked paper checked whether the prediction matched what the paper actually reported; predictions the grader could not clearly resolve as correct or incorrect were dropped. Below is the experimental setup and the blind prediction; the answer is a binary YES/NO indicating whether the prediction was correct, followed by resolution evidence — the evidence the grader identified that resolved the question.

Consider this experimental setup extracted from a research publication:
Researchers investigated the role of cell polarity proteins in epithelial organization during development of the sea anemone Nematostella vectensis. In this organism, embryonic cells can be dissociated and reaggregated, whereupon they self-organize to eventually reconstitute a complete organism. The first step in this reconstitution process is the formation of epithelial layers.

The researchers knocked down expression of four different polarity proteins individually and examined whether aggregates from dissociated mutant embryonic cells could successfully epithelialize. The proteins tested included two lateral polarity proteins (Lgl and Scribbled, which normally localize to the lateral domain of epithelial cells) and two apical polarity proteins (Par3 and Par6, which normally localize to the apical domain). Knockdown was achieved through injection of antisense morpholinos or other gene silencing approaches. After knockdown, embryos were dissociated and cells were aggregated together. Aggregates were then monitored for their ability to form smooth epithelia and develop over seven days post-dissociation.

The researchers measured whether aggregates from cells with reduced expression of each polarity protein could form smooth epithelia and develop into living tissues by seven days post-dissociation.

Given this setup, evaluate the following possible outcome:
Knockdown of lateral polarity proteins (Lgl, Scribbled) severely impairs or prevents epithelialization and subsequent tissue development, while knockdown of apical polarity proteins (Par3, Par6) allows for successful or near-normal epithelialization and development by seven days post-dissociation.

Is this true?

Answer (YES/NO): YES